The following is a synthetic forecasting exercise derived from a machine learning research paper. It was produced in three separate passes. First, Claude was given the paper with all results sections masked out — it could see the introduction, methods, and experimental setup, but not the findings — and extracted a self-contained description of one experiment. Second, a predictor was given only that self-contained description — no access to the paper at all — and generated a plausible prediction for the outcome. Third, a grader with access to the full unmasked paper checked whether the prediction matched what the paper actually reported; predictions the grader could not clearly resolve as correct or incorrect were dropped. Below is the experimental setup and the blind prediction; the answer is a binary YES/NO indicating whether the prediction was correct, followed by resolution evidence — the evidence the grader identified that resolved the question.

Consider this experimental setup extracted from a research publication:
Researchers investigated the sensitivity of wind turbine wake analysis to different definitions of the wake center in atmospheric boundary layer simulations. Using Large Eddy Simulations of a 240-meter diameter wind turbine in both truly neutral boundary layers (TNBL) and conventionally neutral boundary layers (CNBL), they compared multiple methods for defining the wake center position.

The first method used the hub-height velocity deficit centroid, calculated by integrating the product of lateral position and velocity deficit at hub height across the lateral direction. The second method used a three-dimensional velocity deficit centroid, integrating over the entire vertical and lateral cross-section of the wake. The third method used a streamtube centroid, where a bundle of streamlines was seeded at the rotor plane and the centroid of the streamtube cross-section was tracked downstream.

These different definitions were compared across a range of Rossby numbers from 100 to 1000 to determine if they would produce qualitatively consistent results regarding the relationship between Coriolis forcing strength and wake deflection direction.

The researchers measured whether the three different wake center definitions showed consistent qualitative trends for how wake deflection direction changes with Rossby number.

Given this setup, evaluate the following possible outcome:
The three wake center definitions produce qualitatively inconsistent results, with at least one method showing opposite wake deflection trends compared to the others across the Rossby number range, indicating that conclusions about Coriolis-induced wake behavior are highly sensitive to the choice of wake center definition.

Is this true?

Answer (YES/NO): NO